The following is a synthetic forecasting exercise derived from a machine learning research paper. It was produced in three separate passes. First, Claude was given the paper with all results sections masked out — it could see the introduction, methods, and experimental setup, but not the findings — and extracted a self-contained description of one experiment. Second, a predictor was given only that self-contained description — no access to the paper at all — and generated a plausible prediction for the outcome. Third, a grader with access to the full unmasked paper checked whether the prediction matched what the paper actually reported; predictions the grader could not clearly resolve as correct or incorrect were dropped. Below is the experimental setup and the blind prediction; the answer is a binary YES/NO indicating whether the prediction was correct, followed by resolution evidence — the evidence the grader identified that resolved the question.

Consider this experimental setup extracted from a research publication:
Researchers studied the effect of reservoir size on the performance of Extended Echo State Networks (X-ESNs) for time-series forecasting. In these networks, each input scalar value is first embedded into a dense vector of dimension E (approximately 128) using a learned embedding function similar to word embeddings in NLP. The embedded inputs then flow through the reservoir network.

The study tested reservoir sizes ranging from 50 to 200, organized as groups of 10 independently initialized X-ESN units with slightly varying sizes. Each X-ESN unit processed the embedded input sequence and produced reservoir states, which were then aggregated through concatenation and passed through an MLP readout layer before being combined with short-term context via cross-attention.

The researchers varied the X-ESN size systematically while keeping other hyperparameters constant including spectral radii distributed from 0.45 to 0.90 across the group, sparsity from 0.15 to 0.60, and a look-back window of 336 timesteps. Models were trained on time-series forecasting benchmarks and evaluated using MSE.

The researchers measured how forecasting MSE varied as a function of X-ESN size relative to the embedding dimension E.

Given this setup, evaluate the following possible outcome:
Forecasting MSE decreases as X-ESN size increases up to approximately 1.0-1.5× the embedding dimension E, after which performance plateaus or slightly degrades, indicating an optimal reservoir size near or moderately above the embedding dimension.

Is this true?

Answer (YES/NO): NO